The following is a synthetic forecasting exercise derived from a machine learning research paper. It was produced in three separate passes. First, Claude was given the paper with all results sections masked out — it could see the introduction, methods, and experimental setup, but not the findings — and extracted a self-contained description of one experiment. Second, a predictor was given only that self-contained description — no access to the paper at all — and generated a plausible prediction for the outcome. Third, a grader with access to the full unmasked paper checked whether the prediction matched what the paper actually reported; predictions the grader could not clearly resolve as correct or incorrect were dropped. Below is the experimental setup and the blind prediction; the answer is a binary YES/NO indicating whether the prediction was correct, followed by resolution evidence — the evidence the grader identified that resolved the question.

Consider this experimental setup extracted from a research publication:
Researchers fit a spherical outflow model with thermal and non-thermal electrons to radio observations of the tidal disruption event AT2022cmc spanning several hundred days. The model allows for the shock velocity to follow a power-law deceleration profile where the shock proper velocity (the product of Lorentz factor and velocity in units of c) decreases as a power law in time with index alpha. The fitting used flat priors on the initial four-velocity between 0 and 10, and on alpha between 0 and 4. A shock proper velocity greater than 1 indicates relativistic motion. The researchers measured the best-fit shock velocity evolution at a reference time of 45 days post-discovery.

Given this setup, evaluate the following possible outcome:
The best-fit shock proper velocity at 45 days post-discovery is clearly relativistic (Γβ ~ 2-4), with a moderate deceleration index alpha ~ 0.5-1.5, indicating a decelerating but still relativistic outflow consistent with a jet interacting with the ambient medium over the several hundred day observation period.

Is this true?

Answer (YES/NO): NO